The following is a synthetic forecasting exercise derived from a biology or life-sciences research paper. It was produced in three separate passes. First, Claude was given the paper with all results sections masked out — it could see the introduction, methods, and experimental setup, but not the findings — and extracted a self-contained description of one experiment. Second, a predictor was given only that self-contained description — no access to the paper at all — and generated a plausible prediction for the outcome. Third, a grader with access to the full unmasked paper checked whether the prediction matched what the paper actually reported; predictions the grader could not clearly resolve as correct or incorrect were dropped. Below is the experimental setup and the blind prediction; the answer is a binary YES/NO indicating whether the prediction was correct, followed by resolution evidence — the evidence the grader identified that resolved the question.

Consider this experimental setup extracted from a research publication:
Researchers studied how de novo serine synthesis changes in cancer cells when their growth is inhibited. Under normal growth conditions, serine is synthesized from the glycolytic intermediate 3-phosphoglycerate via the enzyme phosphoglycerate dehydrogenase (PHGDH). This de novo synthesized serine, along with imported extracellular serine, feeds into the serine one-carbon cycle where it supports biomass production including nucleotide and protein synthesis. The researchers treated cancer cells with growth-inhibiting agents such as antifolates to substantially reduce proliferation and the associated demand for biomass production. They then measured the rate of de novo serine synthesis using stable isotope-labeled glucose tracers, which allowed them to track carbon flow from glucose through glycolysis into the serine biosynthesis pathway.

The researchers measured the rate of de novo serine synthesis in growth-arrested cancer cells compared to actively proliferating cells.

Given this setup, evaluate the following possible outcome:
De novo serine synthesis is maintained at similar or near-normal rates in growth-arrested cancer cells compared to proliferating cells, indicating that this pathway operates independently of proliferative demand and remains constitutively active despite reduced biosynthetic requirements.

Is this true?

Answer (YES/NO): NO